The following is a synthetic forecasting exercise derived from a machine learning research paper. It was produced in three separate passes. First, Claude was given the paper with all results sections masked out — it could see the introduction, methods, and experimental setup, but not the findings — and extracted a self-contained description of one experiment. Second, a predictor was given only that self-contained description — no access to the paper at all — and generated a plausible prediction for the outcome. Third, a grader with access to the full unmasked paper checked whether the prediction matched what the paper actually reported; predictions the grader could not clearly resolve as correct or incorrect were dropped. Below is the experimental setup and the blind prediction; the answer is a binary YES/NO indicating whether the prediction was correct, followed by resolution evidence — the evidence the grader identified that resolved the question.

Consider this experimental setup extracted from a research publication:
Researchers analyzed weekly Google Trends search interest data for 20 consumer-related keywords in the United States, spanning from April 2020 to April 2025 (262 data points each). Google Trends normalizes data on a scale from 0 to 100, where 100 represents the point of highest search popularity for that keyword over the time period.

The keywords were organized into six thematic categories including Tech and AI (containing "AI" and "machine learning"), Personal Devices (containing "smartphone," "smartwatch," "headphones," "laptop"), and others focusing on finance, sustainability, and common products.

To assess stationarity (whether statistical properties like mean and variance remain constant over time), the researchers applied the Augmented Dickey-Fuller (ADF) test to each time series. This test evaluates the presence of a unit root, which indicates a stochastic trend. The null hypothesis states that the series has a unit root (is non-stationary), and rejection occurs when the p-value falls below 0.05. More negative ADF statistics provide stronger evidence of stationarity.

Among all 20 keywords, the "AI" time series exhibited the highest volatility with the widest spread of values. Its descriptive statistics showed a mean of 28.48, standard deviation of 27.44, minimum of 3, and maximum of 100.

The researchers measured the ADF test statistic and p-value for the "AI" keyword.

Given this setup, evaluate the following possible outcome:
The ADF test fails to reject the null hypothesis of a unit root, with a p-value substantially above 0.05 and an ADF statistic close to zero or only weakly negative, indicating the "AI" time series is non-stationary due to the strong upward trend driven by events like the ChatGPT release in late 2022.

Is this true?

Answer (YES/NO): NO